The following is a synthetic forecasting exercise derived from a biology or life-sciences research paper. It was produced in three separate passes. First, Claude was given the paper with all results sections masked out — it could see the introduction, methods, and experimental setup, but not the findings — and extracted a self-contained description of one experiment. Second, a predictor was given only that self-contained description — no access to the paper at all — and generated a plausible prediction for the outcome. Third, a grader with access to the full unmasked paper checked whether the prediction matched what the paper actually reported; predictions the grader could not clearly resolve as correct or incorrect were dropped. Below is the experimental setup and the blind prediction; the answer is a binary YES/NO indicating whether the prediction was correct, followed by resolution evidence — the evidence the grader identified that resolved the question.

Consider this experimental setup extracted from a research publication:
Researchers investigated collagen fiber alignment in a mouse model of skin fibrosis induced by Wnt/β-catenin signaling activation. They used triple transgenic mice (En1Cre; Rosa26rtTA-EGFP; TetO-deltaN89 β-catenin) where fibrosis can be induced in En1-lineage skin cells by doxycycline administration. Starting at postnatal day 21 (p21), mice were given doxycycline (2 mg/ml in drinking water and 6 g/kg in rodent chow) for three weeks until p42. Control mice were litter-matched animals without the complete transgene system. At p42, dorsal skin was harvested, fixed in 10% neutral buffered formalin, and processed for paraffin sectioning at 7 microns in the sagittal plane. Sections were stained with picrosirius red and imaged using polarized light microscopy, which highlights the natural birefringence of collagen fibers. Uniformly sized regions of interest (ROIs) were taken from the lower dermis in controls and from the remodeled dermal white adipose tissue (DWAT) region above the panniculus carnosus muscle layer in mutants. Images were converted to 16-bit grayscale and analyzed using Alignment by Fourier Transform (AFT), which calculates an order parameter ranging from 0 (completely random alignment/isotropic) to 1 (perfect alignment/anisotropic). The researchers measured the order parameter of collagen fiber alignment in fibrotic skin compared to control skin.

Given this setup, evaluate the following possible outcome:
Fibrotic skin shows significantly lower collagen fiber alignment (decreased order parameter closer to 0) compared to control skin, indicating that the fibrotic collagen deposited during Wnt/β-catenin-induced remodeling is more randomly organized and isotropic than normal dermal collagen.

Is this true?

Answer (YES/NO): YES